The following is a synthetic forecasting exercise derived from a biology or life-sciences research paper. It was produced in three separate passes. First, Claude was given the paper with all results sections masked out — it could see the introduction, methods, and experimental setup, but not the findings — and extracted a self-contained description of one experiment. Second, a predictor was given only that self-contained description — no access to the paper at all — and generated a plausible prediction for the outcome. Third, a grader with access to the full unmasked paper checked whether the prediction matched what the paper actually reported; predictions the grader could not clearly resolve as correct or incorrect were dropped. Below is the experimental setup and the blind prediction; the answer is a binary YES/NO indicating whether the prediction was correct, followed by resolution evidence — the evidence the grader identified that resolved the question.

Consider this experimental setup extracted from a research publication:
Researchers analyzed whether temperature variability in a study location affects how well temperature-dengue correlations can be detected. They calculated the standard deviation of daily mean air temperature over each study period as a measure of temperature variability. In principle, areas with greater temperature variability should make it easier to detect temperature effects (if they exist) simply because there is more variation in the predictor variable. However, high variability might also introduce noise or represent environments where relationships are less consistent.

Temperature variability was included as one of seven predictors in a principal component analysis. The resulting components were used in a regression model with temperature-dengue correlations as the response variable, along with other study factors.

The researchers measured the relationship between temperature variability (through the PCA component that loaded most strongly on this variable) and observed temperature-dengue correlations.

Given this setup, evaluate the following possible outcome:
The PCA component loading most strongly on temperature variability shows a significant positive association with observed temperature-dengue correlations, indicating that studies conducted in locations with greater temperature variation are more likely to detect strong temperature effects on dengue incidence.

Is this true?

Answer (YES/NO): YES